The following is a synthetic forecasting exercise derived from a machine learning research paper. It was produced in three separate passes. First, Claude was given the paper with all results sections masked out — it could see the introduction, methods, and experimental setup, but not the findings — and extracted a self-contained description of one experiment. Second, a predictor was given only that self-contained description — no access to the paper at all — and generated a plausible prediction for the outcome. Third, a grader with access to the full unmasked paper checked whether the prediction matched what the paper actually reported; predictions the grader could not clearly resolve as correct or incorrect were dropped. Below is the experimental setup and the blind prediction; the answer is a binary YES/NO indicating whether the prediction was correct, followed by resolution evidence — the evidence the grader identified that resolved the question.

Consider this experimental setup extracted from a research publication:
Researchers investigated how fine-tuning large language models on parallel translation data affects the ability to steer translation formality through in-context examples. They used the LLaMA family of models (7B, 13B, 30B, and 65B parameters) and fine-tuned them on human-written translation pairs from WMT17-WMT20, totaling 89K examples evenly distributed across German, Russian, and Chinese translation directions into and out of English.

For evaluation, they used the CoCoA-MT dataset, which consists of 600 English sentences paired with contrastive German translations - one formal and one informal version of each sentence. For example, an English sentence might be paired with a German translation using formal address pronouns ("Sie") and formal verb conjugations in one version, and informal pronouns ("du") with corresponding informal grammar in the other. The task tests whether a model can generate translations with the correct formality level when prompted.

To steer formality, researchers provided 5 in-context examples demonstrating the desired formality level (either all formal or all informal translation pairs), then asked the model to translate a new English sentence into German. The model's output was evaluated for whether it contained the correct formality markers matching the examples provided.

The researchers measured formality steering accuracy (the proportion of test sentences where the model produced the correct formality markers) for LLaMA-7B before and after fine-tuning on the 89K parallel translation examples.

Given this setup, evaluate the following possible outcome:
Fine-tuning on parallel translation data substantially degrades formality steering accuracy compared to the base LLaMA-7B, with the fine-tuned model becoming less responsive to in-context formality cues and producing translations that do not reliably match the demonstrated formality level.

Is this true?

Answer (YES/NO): YES